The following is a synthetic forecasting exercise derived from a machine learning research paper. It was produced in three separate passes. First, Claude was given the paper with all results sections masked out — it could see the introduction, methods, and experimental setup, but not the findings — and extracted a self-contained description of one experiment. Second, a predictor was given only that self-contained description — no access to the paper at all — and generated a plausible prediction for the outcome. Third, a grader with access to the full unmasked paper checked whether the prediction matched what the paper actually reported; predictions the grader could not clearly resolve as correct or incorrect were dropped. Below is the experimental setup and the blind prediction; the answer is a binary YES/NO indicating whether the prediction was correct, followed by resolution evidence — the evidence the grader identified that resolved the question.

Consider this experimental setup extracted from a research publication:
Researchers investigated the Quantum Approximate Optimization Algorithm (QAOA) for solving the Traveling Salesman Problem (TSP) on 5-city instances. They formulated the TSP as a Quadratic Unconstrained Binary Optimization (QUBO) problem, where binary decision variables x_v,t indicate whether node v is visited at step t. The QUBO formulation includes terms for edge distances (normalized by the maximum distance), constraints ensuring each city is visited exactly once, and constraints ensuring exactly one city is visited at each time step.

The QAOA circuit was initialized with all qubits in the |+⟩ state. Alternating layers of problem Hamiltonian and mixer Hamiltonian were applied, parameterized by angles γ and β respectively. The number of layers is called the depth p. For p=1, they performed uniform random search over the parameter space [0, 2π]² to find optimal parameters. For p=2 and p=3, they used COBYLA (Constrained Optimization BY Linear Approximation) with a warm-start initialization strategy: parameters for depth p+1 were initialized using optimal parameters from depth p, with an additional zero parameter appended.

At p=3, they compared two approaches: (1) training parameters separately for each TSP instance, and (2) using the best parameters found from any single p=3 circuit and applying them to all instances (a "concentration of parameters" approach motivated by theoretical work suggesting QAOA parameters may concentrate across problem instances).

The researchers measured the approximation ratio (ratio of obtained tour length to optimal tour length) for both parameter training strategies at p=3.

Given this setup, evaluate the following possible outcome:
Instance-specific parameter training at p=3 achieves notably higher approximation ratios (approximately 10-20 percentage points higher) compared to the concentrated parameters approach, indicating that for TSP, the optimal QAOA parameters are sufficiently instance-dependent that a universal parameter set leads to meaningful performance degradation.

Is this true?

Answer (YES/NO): NO